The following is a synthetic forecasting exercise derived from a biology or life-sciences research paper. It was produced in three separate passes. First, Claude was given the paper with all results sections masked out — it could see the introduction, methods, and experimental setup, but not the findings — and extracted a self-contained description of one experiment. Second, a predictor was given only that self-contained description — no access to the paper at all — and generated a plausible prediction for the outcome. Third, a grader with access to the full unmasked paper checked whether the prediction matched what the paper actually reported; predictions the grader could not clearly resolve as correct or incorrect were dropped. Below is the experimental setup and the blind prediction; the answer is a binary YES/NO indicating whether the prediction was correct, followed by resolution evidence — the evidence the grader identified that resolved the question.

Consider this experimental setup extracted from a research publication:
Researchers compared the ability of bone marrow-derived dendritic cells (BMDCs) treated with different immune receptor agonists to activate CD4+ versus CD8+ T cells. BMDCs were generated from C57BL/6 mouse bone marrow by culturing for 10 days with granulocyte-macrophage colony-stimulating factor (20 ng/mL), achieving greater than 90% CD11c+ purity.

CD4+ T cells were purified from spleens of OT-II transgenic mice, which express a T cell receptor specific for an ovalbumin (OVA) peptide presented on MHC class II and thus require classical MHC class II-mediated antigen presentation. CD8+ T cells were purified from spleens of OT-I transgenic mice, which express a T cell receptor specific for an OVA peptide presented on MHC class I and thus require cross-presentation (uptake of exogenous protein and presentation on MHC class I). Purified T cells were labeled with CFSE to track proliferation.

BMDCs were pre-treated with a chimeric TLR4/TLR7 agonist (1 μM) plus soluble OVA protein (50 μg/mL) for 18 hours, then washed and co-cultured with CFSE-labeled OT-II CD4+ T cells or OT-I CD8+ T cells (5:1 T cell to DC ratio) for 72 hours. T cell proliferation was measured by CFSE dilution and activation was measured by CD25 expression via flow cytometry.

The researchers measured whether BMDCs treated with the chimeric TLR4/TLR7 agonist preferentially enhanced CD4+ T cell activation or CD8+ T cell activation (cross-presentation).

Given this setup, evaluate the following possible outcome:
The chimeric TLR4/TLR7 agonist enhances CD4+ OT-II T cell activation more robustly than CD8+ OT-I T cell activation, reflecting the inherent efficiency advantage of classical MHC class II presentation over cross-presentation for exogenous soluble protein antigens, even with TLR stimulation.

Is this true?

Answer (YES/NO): NO